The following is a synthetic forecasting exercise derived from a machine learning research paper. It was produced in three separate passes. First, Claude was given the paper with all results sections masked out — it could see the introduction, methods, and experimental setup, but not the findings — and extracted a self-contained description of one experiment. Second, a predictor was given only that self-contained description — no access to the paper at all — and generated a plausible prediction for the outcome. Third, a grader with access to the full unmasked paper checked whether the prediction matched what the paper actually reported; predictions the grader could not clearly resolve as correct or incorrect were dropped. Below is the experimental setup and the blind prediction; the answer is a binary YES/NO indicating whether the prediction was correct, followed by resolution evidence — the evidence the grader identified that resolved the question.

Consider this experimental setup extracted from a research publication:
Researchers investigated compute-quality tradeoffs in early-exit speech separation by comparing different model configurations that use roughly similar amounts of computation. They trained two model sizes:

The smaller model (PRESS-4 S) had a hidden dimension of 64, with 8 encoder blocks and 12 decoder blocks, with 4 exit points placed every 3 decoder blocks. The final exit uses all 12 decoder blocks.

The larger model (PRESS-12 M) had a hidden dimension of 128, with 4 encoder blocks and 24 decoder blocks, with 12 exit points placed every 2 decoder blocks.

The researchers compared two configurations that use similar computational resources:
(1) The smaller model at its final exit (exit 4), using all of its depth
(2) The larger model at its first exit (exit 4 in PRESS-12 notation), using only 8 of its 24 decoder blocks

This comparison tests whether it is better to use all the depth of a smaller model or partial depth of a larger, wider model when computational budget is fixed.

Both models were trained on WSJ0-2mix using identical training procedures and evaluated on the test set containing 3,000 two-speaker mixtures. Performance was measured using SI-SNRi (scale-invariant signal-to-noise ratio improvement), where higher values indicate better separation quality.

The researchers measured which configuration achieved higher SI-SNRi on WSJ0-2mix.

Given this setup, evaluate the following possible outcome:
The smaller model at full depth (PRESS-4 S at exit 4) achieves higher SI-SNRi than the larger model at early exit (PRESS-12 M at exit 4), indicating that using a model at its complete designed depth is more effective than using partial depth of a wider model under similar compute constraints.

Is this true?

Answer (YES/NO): NO